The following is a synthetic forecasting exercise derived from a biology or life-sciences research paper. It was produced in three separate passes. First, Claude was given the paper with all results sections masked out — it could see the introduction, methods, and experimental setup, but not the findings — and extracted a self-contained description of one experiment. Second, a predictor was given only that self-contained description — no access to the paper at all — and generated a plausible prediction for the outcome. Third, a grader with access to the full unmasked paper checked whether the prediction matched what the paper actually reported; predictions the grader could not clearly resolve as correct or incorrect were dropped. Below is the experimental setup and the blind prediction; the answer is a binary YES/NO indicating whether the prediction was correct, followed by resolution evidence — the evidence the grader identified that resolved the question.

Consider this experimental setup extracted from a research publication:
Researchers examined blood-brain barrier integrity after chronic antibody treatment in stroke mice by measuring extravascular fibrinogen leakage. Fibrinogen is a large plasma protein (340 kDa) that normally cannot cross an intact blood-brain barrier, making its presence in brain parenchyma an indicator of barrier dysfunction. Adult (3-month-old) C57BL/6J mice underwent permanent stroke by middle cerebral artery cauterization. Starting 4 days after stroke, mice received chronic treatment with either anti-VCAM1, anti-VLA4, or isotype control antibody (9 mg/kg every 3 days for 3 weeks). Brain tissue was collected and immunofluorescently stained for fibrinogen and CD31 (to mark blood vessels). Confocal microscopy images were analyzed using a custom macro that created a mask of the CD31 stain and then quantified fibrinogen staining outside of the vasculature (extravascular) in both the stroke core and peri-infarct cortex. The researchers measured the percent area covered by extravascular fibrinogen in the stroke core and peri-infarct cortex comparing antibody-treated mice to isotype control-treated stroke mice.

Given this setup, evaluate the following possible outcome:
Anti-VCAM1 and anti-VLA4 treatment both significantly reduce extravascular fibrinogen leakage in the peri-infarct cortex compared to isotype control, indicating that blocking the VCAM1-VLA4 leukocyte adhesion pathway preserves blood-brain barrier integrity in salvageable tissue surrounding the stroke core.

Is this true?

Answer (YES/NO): YES